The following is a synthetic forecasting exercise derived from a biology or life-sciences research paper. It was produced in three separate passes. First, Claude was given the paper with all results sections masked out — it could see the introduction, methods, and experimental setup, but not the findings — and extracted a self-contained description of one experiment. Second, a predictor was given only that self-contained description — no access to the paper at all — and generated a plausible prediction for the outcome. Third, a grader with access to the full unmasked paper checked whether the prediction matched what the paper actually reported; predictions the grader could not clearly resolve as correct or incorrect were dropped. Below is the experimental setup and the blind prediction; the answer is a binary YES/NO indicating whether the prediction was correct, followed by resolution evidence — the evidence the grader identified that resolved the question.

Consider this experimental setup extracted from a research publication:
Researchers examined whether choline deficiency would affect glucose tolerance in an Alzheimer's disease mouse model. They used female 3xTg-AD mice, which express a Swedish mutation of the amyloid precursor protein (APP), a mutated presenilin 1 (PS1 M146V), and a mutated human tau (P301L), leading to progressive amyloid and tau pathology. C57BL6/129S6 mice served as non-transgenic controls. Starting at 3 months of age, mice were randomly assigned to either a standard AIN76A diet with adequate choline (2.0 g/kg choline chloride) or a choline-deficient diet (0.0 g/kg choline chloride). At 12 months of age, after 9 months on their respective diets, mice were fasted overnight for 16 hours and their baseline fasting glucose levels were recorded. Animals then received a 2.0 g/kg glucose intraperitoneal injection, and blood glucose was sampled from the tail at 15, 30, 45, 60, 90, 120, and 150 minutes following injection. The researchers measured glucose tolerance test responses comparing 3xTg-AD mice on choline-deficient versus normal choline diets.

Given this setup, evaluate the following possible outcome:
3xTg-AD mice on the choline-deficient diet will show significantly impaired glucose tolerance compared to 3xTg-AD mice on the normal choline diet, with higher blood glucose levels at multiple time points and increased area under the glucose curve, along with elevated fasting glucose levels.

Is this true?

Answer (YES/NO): NO